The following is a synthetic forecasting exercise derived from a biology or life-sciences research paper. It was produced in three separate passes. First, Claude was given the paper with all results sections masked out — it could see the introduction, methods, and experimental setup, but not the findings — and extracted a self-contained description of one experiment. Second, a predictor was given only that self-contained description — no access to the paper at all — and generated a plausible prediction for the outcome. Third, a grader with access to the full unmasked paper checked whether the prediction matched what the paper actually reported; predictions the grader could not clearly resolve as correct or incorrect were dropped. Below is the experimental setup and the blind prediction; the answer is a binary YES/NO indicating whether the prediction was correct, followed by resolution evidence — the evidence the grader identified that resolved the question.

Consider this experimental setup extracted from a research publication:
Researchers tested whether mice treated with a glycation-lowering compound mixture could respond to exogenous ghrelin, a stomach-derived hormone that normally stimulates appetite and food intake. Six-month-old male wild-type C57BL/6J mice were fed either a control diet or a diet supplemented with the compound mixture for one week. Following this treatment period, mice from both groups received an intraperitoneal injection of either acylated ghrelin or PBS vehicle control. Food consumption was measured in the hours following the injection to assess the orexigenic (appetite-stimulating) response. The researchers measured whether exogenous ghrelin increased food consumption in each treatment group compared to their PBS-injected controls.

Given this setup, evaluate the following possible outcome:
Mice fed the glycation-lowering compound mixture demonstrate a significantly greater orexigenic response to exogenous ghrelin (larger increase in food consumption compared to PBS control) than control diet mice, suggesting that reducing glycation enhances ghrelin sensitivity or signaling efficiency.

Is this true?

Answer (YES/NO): NO